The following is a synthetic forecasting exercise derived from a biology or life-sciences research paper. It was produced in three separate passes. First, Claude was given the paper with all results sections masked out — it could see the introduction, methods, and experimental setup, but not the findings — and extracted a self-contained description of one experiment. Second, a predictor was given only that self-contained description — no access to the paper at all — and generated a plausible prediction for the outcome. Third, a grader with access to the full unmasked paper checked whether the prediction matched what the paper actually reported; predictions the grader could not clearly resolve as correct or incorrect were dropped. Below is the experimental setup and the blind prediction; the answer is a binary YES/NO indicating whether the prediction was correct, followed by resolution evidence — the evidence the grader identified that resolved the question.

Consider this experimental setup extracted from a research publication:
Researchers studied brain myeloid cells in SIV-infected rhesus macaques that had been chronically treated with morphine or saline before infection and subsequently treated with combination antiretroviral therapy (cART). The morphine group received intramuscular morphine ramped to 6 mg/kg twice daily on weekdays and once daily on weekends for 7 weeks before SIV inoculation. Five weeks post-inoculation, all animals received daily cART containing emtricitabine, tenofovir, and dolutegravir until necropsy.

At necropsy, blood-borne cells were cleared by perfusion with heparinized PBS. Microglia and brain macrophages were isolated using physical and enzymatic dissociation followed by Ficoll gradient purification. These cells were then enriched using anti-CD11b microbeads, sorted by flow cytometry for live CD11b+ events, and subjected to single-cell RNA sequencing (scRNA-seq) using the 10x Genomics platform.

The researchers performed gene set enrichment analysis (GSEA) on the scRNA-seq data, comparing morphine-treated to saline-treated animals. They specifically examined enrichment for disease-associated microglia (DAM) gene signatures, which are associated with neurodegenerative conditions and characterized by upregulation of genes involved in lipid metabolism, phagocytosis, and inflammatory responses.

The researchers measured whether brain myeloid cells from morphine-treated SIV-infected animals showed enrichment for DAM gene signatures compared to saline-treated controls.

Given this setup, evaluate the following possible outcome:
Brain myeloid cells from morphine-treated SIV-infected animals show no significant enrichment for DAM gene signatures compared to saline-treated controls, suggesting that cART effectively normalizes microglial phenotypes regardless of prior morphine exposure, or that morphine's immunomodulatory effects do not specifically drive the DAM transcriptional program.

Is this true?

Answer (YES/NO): NO